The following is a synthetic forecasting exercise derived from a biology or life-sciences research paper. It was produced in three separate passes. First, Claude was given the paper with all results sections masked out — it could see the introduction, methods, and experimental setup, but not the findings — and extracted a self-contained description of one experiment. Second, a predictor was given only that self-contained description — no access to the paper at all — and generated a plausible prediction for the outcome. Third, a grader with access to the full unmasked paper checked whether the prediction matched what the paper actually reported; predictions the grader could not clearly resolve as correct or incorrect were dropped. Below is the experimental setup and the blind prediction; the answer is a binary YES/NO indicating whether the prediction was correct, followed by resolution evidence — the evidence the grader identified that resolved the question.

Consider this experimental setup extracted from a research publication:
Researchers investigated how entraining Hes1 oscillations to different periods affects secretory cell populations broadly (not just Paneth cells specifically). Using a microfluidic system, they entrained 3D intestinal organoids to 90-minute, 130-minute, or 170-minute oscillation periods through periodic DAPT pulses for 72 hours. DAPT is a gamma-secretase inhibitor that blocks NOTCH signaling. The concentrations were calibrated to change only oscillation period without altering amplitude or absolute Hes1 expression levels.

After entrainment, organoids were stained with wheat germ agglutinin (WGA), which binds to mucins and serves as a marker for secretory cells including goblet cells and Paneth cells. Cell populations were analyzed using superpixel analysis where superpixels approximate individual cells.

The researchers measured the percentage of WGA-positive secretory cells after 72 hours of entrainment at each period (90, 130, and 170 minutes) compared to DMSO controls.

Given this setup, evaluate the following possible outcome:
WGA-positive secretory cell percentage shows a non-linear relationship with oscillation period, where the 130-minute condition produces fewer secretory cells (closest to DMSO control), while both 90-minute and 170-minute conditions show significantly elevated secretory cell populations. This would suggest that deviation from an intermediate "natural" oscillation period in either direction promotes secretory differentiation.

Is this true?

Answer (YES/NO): NO